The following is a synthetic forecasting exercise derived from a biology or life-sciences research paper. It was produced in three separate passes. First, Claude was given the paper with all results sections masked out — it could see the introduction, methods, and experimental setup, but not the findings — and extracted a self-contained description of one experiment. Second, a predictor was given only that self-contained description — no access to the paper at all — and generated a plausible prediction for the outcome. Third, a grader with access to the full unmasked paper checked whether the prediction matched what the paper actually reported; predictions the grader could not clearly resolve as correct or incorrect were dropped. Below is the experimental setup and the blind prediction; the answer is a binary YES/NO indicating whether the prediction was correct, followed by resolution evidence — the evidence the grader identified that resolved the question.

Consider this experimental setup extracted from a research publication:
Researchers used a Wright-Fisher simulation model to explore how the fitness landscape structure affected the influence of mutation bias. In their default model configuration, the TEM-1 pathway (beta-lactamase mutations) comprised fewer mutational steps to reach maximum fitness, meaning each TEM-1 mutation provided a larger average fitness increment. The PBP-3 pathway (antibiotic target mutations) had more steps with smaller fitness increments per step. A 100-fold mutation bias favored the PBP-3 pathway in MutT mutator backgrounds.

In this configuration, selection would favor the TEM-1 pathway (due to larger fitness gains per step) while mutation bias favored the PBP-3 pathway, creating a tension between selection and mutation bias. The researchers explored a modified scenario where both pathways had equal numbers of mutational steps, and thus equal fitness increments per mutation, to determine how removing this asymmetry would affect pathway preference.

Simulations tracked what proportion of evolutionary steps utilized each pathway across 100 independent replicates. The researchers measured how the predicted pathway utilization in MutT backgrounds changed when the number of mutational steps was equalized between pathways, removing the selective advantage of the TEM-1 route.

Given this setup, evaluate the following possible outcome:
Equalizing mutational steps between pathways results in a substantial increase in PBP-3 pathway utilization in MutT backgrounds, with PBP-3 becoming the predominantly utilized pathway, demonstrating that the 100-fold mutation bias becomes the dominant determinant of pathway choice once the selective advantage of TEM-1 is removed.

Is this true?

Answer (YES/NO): YES